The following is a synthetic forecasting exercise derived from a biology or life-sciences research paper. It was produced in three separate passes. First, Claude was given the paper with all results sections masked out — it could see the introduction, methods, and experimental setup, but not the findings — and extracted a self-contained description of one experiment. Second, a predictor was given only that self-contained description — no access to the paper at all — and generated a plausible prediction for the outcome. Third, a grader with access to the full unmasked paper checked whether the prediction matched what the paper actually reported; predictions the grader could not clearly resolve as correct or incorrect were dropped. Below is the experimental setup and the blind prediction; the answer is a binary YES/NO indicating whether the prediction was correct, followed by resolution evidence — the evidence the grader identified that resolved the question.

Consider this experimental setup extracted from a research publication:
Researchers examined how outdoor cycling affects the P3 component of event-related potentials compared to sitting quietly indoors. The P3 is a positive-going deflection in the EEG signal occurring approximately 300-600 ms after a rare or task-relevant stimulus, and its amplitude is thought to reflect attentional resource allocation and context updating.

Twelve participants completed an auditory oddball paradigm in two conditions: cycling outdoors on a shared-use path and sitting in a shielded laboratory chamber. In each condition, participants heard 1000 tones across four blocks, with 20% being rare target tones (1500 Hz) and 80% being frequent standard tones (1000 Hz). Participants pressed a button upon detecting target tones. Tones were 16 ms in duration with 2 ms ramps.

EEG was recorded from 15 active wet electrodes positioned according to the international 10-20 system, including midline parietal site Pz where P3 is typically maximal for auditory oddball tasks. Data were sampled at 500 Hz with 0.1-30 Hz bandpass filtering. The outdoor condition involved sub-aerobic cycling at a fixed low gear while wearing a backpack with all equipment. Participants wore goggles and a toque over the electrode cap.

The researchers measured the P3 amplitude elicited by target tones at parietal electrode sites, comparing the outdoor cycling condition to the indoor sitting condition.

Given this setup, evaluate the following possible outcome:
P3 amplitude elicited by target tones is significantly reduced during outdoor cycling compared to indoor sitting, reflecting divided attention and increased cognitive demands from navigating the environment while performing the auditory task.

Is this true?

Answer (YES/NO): YES